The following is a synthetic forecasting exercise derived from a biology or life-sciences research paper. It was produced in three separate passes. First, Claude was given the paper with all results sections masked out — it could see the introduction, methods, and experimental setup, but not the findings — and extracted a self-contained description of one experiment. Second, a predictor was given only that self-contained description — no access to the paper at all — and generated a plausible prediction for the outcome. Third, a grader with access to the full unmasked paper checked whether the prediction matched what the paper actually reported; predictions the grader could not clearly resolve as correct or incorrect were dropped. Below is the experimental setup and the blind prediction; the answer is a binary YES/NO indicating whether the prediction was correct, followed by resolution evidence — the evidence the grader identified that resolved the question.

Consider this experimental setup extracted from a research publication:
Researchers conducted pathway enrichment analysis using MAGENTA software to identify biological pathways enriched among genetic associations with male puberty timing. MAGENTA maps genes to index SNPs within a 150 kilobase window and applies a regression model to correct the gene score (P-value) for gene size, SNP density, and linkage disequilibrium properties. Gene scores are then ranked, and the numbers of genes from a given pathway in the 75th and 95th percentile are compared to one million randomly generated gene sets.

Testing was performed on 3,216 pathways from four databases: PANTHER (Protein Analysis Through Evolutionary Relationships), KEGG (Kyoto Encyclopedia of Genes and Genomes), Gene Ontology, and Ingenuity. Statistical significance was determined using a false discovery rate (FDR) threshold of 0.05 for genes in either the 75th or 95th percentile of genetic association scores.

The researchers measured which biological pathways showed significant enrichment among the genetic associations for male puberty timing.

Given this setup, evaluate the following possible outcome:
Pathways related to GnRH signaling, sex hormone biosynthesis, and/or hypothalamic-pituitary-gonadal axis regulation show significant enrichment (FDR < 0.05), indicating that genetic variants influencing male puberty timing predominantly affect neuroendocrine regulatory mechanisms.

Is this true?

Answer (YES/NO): NO